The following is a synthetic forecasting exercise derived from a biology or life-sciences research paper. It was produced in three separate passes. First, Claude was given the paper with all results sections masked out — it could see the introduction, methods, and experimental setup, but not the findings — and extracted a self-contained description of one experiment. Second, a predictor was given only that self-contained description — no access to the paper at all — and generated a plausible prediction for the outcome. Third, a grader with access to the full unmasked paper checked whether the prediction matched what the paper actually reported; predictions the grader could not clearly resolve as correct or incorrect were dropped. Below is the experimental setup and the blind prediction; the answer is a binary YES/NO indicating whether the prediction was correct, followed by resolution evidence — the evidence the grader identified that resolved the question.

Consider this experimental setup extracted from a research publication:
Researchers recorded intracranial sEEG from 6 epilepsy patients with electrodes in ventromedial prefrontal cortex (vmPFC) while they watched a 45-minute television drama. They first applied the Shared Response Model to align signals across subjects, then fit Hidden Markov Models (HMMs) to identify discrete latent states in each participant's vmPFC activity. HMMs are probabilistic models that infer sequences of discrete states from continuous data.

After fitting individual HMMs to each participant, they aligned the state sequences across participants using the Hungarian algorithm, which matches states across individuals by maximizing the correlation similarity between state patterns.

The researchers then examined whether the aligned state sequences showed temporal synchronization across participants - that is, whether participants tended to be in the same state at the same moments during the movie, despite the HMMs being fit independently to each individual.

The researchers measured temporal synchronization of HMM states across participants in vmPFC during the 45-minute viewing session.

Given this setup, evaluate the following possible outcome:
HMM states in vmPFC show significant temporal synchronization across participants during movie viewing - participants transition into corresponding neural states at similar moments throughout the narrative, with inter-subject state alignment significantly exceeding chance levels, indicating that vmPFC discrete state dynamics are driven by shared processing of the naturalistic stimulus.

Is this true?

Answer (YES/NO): NO